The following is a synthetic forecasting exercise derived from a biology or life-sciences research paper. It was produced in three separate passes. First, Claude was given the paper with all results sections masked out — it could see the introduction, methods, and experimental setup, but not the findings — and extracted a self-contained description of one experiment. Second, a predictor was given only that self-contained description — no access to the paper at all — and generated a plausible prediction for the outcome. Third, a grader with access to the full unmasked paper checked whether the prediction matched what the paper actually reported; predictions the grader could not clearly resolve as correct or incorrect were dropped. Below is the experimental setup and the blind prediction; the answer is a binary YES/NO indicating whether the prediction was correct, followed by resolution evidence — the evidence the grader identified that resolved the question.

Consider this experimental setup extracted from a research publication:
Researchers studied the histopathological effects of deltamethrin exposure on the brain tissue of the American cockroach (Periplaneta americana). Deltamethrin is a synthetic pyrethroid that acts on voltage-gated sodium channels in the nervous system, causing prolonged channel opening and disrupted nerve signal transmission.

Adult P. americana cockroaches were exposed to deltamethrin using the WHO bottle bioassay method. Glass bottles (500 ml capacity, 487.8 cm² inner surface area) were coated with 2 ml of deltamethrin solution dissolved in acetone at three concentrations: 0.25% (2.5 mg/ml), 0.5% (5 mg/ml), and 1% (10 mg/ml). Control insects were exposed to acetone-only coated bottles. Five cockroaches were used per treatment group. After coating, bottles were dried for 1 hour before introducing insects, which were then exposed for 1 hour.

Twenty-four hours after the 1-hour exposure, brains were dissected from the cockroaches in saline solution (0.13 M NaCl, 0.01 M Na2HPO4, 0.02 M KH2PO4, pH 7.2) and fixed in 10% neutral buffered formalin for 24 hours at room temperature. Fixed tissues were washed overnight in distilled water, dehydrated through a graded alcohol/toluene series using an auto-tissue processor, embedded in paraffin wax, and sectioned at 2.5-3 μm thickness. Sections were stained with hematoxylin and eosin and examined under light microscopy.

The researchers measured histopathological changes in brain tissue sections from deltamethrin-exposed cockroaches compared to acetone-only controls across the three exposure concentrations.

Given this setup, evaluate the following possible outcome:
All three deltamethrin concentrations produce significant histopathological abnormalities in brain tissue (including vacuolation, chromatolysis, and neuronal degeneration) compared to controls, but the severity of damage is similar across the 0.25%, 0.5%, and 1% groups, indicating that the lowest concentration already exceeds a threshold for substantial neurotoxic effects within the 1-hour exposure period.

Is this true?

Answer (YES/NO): NO